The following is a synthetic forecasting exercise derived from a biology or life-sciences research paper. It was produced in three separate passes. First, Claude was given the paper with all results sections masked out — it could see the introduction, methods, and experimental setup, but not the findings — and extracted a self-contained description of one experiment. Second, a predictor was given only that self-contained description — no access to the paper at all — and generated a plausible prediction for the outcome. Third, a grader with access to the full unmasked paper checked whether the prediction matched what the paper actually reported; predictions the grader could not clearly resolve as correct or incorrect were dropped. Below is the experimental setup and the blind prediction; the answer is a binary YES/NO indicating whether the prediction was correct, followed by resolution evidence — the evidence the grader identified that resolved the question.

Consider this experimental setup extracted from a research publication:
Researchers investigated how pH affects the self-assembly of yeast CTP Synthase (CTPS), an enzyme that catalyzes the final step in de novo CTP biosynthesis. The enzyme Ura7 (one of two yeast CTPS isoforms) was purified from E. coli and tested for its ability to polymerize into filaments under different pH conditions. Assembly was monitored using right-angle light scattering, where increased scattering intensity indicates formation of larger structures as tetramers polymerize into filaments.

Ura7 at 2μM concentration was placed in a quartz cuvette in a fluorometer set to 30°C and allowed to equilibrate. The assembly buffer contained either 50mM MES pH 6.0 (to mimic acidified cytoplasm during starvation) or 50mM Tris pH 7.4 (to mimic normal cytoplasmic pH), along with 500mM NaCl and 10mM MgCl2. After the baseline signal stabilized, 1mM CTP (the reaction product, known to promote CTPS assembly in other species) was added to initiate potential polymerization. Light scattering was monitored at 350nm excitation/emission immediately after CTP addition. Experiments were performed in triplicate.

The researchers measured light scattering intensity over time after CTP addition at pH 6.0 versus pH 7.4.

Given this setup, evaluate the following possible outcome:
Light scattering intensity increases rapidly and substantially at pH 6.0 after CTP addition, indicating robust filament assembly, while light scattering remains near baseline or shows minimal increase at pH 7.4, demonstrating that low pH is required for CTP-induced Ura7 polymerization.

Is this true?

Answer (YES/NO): YES